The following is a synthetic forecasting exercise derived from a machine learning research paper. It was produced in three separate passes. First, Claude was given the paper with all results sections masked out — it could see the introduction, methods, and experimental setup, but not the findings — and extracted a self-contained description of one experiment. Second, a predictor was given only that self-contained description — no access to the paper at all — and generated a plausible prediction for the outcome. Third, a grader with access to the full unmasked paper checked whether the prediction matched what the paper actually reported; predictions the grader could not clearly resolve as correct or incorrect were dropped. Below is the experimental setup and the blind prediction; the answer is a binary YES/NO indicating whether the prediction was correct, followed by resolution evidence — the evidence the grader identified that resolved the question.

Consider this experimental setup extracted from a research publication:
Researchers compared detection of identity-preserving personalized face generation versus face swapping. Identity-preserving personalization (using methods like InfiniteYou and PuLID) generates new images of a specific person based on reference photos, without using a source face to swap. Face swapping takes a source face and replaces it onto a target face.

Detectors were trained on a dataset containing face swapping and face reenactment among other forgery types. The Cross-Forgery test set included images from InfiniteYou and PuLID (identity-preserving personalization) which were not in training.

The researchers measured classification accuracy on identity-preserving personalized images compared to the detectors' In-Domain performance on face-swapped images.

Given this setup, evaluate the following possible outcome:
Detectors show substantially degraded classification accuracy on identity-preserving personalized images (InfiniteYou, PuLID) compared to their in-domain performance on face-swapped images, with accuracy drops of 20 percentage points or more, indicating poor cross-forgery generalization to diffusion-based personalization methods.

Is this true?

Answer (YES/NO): NO